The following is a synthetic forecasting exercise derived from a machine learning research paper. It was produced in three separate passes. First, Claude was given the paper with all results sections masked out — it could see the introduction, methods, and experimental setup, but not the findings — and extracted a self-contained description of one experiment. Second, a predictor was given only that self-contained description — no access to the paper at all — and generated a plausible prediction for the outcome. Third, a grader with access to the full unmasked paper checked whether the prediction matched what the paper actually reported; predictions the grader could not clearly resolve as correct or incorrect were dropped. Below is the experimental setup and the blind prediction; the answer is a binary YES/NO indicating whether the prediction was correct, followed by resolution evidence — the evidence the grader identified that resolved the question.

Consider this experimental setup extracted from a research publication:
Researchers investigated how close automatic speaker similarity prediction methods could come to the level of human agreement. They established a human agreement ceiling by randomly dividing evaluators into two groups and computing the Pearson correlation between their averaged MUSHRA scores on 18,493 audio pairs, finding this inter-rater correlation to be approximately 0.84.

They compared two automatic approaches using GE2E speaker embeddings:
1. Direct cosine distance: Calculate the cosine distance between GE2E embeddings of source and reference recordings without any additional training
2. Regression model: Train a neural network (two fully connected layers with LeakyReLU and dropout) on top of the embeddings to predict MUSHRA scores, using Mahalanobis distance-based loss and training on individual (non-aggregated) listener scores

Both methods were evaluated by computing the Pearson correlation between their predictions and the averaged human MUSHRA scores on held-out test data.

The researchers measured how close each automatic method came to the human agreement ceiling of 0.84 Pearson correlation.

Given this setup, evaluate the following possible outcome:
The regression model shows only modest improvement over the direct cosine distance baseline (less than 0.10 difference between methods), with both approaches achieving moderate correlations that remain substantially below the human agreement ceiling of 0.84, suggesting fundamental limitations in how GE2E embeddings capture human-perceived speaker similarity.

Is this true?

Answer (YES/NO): NO